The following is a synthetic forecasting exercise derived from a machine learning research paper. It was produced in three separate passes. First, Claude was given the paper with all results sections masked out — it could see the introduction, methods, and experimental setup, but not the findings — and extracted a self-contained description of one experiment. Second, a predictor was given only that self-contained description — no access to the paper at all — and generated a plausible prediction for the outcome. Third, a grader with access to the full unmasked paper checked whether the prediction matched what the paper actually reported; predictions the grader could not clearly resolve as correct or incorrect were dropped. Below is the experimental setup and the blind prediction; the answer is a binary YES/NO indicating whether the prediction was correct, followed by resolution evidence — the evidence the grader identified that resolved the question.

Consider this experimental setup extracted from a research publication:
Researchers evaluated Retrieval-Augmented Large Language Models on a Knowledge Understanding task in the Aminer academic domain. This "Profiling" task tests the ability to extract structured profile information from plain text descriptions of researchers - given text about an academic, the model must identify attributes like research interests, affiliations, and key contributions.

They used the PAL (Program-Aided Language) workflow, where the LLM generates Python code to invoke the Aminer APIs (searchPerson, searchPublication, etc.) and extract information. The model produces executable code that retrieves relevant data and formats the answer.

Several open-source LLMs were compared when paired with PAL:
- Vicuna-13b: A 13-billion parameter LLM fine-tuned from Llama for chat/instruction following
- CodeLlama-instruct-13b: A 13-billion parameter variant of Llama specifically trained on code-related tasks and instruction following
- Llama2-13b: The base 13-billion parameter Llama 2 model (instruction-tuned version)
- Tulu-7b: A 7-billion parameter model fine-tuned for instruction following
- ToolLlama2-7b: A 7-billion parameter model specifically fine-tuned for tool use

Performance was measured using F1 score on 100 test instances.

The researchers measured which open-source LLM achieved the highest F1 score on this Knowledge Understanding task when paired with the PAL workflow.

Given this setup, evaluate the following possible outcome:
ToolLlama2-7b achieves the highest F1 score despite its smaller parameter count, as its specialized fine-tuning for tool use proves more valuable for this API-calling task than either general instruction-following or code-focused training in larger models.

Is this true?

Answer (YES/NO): NO